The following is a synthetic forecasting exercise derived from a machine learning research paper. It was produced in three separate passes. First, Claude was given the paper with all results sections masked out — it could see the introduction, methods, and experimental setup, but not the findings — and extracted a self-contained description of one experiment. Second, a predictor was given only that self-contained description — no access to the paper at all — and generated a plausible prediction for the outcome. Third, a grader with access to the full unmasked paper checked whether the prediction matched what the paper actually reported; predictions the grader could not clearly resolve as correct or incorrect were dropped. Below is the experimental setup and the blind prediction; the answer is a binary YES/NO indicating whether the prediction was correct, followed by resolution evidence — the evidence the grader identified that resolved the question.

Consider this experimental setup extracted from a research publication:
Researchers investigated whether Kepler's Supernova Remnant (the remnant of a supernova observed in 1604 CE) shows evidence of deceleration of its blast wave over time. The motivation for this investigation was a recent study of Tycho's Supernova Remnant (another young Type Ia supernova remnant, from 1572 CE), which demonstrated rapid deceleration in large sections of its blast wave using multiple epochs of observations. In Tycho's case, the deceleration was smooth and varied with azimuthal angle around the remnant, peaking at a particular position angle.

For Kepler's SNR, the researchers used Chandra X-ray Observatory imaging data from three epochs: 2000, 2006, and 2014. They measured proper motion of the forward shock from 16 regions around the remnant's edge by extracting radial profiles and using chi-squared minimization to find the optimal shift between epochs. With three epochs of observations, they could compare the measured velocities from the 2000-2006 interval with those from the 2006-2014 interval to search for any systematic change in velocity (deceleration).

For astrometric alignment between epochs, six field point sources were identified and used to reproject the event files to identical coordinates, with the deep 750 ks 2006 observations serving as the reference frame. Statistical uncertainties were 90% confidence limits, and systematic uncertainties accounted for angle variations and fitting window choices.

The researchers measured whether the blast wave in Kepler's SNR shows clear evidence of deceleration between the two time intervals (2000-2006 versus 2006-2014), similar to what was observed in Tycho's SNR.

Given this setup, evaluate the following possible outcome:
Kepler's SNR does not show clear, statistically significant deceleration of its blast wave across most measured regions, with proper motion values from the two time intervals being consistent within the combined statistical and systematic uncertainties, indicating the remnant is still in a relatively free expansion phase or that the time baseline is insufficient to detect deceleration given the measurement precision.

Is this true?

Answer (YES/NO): NO